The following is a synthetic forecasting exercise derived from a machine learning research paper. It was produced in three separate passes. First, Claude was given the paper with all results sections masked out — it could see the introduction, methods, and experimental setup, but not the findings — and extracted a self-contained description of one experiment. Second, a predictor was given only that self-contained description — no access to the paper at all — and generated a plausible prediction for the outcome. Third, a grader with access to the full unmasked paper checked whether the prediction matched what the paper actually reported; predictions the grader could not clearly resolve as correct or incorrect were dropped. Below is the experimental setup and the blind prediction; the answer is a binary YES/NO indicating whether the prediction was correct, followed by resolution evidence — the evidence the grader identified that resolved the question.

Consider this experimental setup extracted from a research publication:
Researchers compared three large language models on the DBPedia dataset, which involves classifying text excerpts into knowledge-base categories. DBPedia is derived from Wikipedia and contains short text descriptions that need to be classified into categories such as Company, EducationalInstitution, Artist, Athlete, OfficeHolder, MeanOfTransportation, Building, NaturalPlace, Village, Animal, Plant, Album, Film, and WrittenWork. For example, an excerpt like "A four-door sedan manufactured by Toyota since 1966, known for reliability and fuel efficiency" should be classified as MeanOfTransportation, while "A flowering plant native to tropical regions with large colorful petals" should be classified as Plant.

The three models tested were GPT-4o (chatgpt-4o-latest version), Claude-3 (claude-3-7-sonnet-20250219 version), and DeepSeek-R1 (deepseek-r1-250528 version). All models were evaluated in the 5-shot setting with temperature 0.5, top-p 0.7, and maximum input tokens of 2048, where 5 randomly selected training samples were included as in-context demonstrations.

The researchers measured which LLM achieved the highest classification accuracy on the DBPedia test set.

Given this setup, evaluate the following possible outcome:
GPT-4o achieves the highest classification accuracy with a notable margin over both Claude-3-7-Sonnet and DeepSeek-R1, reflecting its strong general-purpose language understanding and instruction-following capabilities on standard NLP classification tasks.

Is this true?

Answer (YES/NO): NO